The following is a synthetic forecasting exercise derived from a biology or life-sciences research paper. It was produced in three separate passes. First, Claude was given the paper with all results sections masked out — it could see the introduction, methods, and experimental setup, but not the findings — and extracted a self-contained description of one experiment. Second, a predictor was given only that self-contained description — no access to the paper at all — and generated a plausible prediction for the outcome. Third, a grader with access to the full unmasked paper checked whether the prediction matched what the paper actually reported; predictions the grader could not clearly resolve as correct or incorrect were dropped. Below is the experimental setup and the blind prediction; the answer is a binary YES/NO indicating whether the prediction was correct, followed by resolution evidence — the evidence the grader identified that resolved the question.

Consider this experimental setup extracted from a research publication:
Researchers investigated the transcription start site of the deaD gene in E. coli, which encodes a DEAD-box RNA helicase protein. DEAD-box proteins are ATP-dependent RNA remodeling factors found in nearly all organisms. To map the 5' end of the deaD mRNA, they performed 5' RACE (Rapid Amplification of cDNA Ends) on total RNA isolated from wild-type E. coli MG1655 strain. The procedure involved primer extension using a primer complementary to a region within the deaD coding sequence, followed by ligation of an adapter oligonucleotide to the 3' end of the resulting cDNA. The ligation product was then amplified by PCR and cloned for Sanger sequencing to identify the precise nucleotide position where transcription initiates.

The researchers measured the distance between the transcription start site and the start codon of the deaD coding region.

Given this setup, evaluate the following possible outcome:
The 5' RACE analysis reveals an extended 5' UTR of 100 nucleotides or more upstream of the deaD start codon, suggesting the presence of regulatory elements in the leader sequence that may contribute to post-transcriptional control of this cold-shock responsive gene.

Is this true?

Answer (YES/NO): YES